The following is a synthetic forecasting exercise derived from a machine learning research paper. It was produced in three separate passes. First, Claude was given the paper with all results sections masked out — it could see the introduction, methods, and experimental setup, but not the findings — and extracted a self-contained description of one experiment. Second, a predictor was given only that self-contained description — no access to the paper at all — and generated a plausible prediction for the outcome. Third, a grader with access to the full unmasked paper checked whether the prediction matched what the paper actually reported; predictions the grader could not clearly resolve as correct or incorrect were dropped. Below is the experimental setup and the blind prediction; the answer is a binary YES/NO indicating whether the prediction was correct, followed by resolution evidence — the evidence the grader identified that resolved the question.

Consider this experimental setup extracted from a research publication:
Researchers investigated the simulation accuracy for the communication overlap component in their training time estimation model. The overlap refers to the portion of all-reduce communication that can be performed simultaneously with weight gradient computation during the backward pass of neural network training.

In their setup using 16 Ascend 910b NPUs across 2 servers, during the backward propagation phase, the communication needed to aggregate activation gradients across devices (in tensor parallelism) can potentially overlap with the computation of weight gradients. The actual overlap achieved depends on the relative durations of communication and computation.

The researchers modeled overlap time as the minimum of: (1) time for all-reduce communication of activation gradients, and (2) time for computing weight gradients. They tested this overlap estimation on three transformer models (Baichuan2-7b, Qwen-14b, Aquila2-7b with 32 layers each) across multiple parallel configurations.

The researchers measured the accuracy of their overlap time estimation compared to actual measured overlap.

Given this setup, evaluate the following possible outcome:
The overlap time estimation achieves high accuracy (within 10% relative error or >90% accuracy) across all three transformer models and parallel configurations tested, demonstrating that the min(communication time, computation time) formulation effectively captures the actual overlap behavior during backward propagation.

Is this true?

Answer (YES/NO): NO